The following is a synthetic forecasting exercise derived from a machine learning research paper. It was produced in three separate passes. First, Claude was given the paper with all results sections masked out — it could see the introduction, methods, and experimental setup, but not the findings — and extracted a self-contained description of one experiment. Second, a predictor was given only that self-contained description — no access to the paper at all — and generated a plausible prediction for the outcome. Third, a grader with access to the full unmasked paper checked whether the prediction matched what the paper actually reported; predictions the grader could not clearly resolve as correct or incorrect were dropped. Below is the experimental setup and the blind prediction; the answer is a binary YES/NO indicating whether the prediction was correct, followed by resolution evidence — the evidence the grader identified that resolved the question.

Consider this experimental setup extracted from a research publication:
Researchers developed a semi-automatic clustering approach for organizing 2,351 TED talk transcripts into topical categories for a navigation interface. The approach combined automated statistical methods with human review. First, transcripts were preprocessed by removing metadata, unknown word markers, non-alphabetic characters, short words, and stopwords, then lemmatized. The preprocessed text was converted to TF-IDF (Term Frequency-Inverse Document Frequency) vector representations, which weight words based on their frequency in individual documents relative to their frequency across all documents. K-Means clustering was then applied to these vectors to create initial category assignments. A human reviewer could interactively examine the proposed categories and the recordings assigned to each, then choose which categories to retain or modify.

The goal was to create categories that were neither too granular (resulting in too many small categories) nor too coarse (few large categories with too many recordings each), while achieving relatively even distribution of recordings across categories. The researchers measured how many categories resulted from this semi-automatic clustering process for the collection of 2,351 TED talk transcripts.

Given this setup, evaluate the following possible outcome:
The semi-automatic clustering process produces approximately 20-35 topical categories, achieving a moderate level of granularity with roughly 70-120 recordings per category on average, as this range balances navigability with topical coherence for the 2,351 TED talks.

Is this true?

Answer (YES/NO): NO